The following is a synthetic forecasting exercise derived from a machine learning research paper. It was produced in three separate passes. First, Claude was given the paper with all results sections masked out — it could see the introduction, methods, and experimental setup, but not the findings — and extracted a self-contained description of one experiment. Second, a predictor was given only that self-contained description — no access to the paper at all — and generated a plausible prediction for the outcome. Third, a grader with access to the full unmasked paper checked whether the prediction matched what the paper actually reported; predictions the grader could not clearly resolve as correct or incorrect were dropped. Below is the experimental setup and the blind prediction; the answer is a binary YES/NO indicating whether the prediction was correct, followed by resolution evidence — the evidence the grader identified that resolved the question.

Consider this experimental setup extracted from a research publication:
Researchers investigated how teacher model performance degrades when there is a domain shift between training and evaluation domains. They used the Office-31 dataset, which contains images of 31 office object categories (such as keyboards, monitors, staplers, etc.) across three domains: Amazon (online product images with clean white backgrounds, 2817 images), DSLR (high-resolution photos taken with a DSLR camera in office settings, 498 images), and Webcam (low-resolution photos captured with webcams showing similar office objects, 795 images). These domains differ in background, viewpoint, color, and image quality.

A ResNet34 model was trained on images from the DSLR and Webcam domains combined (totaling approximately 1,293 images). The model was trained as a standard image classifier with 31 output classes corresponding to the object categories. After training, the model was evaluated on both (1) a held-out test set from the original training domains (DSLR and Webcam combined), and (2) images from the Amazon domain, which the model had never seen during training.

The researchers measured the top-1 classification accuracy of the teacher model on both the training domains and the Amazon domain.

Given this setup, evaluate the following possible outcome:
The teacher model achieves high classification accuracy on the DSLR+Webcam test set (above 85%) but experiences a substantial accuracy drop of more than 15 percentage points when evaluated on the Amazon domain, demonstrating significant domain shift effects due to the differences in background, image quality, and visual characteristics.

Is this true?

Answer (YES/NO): YES